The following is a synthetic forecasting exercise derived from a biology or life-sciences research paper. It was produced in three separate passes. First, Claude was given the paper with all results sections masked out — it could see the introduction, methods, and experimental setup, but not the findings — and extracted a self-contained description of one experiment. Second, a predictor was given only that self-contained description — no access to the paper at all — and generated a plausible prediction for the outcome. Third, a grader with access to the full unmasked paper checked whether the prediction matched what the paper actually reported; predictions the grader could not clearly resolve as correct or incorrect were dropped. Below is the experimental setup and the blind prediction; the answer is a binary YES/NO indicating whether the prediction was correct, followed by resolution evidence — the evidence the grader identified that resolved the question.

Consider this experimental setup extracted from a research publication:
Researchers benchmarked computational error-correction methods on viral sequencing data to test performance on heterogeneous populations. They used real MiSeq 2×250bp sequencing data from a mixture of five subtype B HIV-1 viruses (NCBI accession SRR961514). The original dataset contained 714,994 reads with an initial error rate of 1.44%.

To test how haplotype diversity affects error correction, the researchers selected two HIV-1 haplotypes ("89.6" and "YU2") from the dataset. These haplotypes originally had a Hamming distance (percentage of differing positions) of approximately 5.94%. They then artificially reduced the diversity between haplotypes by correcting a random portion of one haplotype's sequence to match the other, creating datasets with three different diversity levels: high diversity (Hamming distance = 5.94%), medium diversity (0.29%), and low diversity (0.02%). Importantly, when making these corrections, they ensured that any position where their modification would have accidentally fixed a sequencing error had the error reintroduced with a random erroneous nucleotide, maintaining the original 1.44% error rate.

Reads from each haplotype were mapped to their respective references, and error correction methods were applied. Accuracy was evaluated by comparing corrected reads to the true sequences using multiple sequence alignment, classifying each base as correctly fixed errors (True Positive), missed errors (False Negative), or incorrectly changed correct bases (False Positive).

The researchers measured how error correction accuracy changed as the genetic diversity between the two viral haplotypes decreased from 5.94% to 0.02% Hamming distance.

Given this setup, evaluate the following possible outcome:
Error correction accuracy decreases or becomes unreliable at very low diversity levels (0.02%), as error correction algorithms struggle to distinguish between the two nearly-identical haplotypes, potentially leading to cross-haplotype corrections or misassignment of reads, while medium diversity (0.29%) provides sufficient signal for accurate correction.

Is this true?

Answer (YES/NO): NO